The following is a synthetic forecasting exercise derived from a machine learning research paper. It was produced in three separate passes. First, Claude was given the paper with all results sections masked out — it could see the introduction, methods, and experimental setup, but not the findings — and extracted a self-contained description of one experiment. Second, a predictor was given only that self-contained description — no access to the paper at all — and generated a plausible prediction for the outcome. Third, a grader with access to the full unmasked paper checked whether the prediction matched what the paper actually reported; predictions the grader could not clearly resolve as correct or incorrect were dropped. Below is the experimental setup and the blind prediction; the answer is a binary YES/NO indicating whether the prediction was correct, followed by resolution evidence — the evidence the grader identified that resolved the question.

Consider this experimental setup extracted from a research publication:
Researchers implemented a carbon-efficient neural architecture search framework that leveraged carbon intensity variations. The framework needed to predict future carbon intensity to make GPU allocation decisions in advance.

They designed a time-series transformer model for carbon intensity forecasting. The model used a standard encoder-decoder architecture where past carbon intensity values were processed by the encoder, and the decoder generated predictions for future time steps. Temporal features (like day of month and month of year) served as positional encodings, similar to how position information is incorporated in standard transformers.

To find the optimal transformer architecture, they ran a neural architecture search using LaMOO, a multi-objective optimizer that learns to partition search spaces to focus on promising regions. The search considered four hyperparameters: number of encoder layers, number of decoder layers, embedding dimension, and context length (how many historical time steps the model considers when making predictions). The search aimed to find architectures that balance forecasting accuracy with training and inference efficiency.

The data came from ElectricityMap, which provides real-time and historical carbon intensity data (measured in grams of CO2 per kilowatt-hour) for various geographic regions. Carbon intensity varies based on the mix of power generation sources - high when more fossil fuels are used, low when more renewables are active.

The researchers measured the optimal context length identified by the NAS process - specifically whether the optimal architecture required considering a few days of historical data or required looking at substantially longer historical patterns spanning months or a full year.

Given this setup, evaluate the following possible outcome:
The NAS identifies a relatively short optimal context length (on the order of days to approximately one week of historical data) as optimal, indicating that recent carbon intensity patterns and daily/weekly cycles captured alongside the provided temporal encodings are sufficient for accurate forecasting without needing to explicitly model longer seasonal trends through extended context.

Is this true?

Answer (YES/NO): NO